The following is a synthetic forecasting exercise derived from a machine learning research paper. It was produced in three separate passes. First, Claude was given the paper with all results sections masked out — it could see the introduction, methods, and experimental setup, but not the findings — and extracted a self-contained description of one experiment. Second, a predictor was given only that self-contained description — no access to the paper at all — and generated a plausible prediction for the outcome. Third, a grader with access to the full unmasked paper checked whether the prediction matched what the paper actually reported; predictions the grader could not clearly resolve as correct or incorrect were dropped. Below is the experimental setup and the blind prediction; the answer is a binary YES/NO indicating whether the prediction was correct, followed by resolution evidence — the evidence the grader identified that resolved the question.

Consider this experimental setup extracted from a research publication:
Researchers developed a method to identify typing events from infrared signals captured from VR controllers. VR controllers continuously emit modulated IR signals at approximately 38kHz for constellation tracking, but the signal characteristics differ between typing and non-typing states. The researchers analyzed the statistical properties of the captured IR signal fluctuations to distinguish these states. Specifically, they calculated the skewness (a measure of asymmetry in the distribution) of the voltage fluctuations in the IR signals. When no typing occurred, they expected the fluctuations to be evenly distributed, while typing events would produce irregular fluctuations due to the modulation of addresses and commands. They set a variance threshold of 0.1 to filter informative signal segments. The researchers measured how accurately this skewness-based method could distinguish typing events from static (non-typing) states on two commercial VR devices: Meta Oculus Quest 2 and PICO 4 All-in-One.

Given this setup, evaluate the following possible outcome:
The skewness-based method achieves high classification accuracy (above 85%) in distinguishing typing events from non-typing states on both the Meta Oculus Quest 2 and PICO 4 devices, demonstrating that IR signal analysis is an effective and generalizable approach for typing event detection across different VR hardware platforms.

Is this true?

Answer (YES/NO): YES